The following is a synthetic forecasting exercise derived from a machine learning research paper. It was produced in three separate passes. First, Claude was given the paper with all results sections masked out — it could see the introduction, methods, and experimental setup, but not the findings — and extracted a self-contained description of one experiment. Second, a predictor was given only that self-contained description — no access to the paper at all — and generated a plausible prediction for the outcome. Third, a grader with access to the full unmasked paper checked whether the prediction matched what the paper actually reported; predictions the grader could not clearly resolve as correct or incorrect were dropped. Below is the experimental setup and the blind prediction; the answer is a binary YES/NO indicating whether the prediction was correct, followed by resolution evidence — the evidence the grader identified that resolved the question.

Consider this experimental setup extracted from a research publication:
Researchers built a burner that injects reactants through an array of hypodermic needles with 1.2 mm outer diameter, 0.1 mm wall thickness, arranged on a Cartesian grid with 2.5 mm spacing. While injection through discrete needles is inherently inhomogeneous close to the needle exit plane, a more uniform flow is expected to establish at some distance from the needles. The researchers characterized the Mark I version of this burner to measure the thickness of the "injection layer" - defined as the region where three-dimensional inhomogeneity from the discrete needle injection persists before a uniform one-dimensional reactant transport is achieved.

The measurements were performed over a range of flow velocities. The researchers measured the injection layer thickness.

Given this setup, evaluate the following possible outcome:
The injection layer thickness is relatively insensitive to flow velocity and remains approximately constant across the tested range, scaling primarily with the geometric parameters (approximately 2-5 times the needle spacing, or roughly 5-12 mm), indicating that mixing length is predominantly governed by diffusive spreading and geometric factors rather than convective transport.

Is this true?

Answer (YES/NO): NO